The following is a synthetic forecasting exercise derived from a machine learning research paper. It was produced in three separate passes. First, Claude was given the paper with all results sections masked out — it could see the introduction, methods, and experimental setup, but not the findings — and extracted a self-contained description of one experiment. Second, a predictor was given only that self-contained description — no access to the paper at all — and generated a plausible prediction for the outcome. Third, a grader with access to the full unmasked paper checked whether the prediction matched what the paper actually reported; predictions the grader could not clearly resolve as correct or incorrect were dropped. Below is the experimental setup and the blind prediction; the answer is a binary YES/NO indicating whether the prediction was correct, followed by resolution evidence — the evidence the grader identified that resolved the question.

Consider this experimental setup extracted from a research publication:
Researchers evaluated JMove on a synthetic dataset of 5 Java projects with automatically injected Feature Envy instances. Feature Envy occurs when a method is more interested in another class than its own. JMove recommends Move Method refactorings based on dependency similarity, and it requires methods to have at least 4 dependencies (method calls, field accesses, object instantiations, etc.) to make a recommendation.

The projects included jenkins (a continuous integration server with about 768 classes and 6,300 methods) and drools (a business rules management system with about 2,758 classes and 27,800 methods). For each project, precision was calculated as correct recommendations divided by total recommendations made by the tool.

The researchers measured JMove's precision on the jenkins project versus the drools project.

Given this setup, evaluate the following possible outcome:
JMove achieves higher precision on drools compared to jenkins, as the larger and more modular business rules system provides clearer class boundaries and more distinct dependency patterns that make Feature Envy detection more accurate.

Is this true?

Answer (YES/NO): YES